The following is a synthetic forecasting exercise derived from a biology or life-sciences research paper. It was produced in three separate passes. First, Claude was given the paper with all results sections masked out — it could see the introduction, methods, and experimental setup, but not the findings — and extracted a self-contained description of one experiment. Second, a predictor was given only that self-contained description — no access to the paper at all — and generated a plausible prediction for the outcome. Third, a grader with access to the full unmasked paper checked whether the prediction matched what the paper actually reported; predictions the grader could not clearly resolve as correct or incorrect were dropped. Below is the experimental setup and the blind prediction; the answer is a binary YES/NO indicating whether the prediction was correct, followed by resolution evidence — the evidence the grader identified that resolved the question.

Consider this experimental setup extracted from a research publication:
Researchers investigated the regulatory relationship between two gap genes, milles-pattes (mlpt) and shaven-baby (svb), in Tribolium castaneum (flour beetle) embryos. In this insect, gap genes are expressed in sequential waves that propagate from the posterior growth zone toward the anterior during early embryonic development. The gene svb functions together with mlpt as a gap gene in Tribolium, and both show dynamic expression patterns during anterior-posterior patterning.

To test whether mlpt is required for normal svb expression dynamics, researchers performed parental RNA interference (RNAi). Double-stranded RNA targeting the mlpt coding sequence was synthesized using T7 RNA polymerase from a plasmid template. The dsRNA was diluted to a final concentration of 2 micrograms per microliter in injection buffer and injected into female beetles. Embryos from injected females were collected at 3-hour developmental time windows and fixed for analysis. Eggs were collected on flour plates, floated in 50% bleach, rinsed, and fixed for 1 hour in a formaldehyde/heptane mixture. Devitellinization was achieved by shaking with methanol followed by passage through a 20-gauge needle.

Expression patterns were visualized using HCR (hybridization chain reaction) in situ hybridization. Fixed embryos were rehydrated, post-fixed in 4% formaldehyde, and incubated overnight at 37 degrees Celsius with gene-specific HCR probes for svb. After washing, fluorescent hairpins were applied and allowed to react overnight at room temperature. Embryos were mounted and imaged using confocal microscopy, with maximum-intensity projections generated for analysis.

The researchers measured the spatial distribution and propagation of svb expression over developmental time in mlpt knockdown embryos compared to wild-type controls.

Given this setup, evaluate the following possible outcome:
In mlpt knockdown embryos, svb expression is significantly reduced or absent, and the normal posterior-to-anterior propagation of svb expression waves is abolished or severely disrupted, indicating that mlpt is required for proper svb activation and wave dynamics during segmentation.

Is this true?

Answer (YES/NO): NO